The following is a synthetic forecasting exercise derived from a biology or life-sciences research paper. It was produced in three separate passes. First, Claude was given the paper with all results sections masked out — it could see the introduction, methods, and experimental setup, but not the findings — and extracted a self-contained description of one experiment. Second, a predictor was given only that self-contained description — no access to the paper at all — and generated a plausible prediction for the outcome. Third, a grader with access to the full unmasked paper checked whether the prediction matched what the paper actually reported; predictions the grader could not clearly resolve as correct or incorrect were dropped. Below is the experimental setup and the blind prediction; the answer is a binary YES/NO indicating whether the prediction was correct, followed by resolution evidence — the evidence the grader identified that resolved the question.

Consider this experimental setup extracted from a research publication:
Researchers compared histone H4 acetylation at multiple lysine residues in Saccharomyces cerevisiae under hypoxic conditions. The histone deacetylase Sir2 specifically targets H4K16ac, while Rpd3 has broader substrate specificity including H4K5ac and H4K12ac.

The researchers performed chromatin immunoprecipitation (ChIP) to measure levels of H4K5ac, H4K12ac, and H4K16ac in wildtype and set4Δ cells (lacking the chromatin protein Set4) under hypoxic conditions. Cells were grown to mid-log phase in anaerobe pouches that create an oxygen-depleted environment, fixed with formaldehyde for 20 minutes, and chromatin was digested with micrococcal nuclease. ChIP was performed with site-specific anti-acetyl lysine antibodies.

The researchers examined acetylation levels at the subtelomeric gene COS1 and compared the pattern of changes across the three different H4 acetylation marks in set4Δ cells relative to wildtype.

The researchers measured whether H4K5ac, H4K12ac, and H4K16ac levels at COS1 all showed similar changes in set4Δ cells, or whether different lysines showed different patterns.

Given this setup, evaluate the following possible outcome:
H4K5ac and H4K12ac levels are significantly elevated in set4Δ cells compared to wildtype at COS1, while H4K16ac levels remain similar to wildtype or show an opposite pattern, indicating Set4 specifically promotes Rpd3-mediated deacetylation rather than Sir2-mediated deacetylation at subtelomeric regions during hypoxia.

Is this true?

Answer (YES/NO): NO